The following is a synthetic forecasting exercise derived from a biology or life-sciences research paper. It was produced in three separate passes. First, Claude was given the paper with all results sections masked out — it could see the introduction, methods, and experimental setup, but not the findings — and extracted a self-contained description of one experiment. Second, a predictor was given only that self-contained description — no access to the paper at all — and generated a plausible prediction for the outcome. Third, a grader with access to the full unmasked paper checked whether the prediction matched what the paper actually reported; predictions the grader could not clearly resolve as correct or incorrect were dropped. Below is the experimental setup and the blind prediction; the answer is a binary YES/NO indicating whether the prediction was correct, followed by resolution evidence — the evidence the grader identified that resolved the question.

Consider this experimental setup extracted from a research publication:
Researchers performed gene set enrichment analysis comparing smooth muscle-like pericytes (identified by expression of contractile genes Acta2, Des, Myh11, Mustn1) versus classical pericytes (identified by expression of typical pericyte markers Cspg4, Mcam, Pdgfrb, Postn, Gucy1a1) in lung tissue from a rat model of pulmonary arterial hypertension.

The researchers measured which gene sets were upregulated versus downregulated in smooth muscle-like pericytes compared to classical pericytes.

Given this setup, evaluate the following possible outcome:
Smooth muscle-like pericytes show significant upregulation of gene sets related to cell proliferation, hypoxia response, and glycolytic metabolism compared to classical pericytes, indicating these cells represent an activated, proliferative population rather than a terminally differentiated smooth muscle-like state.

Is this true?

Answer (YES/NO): NO